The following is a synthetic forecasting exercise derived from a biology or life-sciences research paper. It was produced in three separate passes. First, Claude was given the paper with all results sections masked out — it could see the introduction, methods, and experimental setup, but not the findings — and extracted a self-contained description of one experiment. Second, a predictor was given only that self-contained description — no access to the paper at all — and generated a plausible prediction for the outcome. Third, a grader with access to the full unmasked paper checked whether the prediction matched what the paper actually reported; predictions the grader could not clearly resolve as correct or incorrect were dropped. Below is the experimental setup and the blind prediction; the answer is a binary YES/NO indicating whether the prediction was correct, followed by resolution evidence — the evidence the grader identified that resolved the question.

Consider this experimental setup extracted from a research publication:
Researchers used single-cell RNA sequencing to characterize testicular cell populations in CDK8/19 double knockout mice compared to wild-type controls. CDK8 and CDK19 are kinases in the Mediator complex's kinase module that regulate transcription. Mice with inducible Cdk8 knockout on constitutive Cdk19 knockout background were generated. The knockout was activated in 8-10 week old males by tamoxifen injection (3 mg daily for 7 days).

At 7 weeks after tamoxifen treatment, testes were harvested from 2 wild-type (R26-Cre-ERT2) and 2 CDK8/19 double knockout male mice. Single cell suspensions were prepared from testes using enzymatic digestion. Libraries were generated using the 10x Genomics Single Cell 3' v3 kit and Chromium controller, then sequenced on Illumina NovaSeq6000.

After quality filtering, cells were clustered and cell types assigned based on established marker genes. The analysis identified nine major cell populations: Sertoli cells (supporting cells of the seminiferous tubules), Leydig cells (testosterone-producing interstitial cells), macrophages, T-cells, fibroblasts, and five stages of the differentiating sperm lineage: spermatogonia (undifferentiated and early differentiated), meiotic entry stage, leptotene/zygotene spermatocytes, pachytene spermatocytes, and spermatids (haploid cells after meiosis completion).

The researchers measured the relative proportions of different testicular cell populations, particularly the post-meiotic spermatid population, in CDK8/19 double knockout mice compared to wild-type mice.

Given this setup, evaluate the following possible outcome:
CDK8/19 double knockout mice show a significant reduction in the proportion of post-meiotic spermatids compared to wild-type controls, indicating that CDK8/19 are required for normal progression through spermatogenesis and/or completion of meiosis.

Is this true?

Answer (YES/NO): YES